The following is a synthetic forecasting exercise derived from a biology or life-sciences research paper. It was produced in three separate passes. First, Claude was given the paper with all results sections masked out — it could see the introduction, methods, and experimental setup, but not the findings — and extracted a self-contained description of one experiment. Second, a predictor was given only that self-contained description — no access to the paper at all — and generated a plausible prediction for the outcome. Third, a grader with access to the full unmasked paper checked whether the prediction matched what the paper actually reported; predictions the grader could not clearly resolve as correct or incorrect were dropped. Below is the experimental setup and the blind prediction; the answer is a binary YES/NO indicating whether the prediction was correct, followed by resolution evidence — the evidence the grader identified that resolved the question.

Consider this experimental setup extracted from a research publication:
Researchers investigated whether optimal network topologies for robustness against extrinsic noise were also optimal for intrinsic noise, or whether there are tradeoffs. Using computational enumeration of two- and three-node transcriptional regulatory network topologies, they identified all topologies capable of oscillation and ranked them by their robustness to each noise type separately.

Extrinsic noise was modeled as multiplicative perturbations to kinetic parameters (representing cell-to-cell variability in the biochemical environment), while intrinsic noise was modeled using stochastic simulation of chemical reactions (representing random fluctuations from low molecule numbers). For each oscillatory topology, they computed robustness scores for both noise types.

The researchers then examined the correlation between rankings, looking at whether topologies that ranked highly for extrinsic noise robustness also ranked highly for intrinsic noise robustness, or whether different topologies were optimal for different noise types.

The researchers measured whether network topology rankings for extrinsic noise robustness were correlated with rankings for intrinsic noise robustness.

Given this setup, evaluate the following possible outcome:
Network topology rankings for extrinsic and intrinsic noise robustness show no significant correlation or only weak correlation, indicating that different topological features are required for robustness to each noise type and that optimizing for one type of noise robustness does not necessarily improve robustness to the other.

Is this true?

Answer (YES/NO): NO